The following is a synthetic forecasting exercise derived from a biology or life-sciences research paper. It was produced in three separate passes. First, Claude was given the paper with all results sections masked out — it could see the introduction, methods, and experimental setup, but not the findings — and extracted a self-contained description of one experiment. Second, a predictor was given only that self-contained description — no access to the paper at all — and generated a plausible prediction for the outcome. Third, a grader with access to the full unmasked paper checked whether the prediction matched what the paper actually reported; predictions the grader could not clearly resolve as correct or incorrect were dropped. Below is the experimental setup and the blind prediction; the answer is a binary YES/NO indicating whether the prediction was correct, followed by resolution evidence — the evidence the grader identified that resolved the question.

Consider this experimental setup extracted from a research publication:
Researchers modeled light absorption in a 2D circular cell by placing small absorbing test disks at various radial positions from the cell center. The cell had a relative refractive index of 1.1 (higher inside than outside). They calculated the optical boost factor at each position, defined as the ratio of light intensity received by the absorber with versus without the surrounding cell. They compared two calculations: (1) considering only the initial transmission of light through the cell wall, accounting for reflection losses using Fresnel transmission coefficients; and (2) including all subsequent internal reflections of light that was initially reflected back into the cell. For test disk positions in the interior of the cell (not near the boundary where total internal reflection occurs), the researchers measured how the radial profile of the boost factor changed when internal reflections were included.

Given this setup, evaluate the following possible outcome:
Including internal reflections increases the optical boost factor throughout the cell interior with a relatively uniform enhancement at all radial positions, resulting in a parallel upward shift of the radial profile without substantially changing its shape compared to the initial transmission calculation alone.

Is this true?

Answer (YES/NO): NO